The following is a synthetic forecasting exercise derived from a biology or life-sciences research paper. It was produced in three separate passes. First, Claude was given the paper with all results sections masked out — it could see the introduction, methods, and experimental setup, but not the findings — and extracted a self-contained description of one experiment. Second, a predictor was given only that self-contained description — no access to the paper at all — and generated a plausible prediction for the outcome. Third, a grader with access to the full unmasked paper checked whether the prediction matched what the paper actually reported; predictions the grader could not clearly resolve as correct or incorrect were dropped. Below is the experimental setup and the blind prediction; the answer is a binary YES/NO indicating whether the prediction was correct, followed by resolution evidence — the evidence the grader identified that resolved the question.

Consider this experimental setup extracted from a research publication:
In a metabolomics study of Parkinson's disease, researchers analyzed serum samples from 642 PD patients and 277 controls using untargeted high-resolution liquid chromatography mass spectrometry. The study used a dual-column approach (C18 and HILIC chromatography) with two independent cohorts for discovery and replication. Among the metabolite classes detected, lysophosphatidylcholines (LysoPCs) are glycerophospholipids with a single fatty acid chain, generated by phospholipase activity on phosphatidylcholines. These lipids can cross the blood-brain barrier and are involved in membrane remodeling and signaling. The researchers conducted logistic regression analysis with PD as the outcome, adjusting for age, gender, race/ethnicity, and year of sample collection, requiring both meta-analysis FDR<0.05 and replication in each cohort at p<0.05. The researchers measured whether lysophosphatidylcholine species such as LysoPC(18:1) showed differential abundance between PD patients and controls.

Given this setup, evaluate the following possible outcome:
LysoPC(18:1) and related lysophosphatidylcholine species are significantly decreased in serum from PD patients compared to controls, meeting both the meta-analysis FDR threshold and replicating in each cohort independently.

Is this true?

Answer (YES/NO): NO